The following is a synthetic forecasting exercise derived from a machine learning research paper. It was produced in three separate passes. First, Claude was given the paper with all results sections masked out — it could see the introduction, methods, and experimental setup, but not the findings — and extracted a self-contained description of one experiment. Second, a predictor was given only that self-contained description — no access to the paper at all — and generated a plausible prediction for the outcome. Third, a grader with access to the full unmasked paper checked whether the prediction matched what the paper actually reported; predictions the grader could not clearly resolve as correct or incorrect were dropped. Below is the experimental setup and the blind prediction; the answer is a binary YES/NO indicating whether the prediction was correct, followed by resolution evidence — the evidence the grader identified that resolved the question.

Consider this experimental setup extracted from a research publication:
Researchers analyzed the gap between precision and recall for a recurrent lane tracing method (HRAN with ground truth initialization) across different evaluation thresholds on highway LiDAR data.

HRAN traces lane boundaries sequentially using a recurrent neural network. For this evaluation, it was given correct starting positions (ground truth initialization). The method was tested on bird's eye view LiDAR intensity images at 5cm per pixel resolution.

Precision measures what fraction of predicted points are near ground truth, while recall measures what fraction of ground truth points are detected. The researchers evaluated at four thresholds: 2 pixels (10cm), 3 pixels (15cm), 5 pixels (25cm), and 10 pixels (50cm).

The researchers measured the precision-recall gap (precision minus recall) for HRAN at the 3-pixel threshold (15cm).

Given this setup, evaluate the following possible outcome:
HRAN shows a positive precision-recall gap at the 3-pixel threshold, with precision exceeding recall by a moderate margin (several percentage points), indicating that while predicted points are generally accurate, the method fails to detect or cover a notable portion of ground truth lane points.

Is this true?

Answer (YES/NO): YES